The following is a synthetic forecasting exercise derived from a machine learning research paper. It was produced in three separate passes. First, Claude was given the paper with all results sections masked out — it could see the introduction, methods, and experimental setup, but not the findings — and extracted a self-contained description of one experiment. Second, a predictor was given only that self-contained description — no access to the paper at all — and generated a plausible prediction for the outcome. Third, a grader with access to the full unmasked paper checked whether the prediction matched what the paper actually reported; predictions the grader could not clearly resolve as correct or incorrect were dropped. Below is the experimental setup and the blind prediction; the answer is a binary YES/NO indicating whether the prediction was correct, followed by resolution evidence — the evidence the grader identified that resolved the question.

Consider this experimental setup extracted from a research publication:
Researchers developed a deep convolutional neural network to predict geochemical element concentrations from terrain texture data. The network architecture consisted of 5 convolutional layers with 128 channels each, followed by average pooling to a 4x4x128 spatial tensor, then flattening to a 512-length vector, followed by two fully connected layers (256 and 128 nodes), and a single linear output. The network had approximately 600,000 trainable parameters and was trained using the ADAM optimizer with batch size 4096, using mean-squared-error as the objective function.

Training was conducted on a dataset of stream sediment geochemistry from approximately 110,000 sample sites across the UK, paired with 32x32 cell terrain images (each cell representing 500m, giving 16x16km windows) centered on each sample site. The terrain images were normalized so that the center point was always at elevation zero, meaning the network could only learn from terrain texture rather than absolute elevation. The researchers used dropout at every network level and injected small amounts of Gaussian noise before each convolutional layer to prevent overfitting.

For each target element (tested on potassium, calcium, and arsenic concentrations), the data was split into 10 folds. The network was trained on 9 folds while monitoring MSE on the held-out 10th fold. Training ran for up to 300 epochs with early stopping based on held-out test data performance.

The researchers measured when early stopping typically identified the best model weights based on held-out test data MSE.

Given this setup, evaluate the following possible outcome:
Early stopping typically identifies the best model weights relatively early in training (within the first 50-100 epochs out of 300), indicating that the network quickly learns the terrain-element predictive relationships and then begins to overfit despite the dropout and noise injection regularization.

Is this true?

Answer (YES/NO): NO